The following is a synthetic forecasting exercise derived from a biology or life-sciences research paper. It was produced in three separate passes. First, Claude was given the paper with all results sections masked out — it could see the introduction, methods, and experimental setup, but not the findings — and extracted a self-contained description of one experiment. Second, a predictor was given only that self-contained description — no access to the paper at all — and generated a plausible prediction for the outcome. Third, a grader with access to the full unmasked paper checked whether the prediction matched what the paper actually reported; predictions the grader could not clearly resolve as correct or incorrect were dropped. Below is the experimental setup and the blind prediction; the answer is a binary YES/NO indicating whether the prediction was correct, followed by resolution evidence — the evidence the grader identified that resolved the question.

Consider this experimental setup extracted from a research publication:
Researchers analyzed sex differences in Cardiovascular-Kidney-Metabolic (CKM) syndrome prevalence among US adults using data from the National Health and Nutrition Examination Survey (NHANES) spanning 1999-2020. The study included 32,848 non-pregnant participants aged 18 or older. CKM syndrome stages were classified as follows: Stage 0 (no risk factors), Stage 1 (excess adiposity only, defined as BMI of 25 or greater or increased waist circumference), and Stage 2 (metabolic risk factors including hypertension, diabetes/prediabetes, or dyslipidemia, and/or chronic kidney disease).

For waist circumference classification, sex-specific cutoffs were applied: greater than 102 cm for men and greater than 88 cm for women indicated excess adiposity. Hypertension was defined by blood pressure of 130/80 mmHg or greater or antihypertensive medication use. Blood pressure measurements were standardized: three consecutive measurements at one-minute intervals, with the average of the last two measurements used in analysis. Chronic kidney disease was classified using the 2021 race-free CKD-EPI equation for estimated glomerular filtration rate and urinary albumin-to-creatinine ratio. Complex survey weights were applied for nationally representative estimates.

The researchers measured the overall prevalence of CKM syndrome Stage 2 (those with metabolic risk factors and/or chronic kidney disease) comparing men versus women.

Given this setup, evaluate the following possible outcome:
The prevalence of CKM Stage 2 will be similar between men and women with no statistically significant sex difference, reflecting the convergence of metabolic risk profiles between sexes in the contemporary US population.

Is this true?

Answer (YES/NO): NO